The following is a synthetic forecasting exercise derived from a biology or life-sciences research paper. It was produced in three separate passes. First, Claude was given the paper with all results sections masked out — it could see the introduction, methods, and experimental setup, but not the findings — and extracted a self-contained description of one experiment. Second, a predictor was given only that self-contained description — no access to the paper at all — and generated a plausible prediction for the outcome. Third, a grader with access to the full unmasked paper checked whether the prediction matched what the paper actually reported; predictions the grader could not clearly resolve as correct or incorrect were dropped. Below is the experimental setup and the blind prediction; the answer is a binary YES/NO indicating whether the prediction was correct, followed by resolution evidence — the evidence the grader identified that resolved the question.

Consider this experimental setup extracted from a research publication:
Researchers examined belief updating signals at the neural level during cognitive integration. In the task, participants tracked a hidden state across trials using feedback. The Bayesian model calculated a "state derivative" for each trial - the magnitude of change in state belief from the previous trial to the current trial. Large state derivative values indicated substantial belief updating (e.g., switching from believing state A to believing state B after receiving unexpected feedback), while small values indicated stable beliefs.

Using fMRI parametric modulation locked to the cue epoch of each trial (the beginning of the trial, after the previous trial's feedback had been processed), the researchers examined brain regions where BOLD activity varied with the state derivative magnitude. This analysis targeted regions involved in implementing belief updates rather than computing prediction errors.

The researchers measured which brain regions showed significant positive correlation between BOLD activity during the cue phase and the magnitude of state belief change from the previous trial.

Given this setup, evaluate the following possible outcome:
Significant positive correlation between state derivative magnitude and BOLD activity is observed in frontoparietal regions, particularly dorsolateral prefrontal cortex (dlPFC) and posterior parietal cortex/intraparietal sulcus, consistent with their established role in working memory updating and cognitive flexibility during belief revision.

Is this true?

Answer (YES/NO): NO